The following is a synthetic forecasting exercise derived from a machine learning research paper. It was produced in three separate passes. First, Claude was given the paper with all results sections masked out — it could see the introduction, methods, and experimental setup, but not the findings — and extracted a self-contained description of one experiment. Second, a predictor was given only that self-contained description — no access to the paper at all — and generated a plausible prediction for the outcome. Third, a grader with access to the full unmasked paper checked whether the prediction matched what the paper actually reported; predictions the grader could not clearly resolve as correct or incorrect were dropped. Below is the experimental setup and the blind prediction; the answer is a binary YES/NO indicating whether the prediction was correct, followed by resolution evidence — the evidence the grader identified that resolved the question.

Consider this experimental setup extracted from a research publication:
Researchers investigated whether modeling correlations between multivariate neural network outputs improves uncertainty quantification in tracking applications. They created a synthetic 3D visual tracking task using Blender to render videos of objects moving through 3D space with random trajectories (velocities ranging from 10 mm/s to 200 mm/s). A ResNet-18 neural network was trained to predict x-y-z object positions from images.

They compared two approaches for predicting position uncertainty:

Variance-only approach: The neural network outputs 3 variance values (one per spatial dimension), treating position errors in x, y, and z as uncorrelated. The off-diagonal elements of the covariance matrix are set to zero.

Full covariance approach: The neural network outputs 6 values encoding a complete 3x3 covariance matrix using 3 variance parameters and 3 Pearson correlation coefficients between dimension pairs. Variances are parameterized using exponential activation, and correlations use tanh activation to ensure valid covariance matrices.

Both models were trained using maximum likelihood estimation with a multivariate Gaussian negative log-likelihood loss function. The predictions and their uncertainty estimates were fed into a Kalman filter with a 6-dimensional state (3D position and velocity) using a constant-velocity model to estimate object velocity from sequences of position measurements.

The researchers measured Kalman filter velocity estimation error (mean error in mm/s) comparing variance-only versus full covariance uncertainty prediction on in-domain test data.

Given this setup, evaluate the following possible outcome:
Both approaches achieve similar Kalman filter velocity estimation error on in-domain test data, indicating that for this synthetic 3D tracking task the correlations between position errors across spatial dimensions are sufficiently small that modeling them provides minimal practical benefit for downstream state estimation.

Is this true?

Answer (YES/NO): NO